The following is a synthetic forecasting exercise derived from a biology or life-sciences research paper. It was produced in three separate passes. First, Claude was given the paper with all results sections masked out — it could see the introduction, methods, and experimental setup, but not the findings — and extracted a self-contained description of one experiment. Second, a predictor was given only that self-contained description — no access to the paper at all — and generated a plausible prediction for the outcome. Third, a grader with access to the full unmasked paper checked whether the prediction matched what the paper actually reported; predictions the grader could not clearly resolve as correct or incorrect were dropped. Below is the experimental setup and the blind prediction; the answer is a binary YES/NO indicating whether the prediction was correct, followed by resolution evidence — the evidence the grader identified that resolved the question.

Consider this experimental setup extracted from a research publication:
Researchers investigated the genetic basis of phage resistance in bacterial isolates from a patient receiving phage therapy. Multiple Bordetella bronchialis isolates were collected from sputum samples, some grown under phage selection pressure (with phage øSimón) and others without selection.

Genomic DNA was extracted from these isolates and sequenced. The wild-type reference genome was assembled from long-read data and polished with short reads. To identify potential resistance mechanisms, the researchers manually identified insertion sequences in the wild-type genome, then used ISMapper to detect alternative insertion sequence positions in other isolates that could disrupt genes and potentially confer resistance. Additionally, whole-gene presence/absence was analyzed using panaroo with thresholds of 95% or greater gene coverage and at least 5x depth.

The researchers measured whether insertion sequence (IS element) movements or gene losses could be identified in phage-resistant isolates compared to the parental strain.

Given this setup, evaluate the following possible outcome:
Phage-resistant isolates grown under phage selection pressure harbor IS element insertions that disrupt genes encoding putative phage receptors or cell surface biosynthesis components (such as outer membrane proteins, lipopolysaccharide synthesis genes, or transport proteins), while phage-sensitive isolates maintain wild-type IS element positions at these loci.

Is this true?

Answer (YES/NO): NO